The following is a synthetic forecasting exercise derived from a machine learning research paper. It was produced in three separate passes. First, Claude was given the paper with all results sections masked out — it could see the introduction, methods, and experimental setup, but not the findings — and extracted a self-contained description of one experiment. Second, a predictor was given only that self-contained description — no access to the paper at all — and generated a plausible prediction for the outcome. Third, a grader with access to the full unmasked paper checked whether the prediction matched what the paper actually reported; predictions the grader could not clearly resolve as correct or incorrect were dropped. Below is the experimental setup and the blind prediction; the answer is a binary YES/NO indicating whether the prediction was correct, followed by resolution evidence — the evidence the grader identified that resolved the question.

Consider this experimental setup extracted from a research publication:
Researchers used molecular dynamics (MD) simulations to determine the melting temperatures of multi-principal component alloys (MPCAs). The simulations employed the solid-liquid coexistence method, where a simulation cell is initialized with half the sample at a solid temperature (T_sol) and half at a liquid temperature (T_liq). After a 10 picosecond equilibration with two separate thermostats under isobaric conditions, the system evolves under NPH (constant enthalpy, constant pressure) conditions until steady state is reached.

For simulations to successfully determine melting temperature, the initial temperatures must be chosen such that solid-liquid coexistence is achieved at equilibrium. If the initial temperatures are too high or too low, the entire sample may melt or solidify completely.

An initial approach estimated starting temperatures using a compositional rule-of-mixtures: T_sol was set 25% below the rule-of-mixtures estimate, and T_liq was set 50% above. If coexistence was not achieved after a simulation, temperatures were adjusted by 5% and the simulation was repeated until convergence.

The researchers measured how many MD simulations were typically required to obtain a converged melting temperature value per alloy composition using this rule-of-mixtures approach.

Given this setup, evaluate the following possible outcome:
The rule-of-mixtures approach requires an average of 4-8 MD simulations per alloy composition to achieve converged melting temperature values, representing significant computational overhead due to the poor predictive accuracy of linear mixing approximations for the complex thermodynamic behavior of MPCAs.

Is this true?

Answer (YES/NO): YES